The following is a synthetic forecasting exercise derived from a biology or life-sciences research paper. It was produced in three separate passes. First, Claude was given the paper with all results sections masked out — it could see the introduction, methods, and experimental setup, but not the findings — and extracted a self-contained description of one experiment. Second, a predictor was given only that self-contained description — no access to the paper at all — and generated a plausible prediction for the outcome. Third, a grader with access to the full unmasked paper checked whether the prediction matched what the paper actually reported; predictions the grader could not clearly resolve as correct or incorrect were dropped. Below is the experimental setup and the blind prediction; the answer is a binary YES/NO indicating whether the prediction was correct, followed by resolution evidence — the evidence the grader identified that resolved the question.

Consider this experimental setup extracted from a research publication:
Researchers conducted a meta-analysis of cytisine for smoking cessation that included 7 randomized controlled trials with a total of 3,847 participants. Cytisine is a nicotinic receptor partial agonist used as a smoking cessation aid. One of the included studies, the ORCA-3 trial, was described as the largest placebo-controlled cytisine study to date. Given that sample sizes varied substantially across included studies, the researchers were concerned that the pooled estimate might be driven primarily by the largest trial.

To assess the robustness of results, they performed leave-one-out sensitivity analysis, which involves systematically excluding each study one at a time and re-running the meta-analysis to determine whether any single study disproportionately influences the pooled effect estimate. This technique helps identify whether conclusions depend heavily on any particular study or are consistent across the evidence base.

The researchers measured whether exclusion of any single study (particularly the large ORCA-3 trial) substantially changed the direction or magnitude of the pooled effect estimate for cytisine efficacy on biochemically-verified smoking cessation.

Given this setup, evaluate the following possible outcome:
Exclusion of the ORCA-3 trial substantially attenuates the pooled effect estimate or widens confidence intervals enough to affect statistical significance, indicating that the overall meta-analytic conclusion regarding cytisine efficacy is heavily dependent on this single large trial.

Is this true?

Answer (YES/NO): NO